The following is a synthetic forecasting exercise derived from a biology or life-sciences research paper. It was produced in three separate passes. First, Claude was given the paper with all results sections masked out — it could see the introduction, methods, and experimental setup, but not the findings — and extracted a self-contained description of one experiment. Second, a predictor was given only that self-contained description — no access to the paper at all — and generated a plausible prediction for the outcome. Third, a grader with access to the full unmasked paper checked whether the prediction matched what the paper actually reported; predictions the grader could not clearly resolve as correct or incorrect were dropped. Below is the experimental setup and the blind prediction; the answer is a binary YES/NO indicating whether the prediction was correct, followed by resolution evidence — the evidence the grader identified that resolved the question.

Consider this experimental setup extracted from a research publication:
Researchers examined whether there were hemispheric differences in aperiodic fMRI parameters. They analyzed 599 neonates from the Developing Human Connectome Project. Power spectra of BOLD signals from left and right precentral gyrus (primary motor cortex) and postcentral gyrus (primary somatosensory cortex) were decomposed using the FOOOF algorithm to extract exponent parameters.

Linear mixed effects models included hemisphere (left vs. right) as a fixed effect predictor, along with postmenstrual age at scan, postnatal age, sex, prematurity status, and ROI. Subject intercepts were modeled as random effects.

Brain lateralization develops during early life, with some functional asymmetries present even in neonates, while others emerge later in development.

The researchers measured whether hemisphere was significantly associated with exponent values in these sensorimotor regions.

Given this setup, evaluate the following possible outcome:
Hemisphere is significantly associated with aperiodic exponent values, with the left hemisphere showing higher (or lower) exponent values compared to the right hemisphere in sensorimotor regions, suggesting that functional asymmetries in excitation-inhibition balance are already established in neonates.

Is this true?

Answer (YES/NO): NO